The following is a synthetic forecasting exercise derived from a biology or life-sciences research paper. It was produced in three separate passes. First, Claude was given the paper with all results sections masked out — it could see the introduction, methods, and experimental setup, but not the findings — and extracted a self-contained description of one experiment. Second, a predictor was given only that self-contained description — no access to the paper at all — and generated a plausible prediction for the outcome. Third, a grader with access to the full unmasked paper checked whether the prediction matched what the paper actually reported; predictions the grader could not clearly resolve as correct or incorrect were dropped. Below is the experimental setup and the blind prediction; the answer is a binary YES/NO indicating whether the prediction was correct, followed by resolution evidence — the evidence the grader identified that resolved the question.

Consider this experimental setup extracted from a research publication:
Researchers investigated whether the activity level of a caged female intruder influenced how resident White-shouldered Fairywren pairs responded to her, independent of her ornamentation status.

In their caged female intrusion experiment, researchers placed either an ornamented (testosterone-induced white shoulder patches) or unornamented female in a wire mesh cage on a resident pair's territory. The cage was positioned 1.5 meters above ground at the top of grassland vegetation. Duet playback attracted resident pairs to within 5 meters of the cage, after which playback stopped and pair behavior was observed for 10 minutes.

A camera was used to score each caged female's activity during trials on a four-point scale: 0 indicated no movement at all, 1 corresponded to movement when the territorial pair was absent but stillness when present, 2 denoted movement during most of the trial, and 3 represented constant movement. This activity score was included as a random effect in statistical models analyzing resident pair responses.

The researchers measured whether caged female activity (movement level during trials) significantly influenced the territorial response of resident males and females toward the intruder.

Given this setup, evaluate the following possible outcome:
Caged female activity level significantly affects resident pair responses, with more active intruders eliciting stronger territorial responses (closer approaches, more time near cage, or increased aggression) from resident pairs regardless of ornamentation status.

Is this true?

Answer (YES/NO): NO